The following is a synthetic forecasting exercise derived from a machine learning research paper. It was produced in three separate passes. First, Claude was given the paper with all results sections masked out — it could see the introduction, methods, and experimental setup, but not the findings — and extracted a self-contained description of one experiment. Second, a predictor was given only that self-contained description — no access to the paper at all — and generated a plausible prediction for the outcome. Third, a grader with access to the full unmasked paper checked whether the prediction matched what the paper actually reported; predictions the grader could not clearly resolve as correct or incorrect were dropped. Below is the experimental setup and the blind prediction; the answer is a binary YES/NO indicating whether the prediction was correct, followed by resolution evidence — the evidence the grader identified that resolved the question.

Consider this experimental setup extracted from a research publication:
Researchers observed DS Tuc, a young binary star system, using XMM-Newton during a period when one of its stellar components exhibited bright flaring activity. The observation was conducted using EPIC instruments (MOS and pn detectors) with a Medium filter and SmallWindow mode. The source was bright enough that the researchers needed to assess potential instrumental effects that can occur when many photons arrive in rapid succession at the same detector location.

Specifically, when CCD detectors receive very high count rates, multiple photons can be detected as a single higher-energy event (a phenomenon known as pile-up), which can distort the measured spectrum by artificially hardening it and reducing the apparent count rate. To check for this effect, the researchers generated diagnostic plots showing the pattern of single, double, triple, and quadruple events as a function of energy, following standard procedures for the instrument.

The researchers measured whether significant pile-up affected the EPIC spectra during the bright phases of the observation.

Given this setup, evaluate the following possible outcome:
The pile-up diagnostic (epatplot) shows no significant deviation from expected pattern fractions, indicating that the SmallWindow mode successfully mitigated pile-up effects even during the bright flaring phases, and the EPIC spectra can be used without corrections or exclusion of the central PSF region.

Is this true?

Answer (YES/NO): YES